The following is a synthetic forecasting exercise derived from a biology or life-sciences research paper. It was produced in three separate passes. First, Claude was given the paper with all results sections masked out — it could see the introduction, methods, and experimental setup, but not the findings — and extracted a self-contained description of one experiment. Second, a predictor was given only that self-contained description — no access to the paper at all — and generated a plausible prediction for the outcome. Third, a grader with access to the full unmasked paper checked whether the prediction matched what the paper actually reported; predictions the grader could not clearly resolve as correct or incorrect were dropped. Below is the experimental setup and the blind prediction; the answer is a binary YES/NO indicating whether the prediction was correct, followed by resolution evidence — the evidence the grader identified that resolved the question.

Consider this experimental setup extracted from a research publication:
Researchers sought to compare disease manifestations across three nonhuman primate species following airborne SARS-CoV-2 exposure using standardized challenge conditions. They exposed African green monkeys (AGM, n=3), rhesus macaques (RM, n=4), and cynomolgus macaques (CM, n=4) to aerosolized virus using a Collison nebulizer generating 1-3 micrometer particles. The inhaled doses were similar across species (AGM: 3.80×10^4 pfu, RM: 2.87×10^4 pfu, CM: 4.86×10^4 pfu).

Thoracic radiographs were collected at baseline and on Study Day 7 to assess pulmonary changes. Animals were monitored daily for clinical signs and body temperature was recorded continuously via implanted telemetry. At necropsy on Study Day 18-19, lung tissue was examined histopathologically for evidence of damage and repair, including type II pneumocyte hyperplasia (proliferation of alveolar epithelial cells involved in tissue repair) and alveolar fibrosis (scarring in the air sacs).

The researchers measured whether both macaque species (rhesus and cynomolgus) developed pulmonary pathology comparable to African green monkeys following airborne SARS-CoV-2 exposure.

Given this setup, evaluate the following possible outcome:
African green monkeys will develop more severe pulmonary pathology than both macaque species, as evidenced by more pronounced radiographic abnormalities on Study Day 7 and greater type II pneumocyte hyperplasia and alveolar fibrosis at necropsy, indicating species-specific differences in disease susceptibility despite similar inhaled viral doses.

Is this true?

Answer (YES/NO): NO